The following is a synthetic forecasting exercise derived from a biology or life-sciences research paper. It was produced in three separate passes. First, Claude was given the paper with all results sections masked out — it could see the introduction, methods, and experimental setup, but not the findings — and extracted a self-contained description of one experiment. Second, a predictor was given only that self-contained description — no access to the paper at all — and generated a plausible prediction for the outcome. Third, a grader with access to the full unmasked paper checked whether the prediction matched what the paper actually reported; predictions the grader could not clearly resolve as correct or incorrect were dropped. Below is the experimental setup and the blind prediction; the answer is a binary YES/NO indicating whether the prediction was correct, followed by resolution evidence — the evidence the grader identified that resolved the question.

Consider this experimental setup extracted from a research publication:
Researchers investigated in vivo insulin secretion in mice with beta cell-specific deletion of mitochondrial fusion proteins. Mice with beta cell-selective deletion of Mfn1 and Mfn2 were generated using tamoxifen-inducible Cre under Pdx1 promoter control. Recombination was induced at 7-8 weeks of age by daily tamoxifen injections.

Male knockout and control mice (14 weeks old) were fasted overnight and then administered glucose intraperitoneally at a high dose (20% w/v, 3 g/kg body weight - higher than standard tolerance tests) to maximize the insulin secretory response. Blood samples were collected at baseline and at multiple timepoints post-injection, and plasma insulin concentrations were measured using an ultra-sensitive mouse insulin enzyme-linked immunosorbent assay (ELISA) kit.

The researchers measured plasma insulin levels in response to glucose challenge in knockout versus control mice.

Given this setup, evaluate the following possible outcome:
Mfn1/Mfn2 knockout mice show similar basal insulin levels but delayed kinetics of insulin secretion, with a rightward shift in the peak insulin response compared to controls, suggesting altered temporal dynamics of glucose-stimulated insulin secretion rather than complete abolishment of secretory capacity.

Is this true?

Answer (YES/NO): NO